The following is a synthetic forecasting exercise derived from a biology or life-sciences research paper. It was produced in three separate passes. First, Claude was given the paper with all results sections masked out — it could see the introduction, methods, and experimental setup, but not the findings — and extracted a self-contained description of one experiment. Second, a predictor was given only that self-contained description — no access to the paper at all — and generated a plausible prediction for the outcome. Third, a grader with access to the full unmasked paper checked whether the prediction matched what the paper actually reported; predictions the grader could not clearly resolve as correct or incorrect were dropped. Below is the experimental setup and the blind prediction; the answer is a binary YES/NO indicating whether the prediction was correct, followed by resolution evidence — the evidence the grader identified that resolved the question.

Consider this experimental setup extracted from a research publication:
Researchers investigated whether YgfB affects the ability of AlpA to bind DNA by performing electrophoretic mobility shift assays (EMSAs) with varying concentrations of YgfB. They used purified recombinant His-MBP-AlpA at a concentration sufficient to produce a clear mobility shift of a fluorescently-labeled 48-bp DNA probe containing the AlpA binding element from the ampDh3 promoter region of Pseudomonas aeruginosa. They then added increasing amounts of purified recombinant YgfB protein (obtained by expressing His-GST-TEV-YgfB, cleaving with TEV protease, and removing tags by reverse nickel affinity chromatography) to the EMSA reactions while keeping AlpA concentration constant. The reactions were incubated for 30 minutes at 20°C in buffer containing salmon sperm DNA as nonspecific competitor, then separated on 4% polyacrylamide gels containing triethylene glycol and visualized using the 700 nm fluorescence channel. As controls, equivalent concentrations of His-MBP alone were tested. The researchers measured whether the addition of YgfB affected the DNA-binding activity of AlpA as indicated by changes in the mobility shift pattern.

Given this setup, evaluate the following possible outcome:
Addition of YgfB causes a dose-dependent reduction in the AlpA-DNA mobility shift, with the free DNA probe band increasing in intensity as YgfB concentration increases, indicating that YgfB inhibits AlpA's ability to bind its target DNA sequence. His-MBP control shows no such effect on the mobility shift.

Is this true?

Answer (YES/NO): NO